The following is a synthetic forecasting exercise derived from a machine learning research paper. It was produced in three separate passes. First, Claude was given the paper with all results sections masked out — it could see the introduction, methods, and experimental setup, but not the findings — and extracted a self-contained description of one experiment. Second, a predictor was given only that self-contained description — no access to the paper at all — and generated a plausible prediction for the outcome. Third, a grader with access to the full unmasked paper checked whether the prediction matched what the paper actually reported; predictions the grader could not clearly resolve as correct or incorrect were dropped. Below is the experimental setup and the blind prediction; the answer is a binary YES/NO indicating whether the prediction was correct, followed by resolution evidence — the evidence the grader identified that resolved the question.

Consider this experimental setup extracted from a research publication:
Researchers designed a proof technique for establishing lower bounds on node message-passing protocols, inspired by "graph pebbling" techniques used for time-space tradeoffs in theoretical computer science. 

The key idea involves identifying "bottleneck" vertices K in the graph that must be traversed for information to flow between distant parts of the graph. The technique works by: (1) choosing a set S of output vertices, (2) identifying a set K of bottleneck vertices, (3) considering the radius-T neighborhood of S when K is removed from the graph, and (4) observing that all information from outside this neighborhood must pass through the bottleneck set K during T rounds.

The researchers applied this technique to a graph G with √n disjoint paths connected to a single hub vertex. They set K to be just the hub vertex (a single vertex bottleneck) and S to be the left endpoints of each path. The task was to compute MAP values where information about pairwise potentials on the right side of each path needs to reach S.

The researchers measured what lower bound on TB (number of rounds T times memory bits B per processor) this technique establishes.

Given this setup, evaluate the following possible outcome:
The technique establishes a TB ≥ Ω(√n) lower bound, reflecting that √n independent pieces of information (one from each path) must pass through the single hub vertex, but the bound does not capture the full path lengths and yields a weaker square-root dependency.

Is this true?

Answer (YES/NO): YES